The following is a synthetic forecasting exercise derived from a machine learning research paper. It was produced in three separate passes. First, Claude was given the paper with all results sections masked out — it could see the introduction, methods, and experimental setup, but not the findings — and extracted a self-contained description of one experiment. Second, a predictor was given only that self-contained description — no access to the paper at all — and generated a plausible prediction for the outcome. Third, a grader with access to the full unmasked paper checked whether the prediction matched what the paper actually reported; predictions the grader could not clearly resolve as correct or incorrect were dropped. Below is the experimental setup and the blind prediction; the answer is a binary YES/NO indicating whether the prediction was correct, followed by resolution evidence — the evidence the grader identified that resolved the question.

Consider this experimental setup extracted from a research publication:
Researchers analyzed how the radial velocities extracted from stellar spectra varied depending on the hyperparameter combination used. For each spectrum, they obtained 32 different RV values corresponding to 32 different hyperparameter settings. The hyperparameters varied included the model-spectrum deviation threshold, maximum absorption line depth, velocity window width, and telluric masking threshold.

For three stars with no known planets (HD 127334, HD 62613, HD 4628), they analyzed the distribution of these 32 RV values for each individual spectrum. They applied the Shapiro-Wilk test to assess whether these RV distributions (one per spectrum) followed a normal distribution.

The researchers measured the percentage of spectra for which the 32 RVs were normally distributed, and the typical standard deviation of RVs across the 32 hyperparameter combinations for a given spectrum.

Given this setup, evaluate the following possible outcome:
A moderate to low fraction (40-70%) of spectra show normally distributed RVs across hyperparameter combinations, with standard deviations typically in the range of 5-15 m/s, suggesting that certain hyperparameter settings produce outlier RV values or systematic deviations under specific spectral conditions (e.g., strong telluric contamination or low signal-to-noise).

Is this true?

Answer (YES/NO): NO